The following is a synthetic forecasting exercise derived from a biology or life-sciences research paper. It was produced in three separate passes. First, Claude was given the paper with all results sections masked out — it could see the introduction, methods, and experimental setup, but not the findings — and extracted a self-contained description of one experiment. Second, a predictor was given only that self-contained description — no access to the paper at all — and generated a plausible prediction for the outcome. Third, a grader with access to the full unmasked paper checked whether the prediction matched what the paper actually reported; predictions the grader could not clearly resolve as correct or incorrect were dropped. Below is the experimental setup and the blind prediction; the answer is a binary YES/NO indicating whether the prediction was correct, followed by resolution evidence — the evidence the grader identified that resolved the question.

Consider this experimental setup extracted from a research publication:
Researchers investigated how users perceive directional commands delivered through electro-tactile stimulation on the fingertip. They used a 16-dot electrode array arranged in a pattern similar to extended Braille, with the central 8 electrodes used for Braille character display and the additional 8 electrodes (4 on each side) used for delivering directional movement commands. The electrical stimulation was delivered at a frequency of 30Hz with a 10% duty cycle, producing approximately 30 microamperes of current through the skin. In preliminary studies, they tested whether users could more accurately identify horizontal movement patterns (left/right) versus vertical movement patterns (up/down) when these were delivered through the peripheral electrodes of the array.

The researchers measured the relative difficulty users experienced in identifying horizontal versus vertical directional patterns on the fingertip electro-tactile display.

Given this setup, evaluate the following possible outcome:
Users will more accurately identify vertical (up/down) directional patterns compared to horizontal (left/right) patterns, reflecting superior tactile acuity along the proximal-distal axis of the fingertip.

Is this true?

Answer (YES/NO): YES